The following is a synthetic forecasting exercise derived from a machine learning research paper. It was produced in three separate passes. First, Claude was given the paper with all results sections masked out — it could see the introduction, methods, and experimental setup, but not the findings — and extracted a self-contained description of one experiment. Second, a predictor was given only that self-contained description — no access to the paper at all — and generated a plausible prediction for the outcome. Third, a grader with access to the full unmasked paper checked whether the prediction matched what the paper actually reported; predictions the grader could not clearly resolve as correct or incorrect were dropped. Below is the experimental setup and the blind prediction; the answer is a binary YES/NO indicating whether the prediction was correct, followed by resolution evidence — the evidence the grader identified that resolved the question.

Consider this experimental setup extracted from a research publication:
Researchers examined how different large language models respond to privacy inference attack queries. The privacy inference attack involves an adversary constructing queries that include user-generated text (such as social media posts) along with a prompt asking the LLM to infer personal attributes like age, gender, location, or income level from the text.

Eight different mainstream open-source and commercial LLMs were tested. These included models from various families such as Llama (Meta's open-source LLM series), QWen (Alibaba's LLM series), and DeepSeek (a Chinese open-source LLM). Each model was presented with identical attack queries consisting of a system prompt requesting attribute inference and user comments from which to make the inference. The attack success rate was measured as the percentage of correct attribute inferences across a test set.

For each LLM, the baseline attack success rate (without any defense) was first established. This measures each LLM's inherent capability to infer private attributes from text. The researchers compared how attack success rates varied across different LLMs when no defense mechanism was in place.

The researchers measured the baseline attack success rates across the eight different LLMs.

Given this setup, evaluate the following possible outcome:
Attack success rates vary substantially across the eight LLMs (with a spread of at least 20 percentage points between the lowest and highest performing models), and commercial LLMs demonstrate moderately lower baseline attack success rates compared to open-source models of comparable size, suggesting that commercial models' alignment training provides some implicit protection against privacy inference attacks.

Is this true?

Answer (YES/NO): NO